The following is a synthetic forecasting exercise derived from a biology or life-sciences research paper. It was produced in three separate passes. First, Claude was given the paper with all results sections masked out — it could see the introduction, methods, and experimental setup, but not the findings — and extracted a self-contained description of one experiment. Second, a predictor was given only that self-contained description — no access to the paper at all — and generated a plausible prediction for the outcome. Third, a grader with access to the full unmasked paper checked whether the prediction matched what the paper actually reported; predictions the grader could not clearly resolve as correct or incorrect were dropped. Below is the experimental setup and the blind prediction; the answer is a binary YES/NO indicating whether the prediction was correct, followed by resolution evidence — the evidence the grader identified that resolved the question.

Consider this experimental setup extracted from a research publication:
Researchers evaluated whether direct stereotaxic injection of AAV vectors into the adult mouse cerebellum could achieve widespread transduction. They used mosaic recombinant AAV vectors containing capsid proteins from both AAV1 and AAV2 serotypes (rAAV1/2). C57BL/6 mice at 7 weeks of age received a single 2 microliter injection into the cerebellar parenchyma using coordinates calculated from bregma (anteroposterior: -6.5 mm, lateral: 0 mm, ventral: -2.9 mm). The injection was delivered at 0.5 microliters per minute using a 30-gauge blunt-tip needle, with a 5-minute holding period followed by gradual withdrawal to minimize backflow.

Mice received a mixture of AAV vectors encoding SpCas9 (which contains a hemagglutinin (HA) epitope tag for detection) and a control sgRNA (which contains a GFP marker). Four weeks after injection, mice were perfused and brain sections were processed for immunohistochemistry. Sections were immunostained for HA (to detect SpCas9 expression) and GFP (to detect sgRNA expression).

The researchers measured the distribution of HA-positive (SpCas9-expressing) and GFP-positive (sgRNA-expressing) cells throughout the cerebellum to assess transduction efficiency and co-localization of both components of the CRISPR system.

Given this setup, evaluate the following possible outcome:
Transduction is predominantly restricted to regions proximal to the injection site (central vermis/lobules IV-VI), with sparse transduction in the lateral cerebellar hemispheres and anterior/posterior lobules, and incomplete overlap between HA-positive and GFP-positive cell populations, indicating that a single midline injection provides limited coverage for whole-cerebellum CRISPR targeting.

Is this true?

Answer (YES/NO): NO